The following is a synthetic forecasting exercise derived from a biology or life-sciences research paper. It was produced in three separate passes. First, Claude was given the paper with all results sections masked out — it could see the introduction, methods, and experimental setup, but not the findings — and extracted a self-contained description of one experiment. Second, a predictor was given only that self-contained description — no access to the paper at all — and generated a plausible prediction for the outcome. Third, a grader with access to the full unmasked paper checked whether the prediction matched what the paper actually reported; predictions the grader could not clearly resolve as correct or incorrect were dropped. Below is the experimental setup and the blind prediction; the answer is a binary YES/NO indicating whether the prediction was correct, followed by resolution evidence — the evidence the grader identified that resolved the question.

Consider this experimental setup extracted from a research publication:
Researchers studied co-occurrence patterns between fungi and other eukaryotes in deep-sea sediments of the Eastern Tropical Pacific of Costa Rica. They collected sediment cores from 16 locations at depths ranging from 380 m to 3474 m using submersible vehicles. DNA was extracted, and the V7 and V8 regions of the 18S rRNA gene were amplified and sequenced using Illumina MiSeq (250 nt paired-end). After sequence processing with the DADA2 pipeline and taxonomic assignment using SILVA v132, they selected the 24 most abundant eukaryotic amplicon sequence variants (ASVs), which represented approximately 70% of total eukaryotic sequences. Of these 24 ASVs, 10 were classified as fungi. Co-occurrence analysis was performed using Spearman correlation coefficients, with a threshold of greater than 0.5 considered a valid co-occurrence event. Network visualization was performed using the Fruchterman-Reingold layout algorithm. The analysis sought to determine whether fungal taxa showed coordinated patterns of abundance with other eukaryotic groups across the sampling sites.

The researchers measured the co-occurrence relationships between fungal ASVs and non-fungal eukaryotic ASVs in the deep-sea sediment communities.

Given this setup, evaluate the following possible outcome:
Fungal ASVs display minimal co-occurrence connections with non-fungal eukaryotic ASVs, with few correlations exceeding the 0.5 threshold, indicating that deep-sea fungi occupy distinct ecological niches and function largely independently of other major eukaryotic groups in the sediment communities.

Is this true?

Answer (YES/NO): NO